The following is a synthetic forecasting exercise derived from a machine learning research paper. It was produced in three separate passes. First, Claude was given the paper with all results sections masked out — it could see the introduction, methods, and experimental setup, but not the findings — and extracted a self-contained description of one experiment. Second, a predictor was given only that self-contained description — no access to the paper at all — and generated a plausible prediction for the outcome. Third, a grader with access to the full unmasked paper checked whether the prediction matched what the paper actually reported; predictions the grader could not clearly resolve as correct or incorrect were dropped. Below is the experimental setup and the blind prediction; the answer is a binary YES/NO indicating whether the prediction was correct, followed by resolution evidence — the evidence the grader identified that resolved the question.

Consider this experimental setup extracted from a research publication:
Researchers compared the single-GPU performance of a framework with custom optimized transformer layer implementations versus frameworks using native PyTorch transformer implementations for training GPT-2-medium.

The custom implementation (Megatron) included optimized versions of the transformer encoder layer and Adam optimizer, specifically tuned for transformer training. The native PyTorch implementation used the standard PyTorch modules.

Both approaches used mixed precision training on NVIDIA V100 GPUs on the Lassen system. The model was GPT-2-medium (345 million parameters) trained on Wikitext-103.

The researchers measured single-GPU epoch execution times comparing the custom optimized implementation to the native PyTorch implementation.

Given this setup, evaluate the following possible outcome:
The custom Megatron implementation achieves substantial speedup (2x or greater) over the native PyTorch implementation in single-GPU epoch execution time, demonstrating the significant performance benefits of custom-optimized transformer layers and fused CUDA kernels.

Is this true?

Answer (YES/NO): YES